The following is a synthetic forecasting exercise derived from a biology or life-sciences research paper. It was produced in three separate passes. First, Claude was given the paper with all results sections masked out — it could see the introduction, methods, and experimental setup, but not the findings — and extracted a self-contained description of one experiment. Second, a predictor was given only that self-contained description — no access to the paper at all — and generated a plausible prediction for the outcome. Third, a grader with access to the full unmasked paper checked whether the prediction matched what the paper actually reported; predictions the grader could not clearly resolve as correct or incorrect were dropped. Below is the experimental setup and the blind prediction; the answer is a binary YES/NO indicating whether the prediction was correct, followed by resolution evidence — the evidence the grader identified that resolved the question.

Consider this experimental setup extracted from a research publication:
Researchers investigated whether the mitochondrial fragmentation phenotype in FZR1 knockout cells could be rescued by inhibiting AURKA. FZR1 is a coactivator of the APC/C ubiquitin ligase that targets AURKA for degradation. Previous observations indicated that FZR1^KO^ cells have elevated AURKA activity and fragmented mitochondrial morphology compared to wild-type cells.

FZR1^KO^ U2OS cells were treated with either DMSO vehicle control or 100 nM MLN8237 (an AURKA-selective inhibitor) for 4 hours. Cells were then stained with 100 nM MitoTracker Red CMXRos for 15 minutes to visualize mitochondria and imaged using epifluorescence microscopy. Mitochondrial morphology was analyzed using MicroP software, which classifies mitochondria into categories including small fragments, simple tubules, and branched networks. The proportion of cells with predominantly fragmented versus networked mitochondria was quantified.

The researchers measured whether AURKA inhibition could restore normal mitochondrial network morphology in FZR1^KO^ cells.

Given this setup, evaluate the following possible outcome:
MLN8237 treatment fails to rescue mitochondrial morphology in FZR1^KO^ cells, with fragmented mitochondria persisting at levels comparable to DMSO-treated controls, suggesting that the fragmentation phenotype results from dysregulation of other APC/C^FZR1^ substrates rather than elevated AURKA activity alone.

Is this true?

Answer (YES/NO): NO